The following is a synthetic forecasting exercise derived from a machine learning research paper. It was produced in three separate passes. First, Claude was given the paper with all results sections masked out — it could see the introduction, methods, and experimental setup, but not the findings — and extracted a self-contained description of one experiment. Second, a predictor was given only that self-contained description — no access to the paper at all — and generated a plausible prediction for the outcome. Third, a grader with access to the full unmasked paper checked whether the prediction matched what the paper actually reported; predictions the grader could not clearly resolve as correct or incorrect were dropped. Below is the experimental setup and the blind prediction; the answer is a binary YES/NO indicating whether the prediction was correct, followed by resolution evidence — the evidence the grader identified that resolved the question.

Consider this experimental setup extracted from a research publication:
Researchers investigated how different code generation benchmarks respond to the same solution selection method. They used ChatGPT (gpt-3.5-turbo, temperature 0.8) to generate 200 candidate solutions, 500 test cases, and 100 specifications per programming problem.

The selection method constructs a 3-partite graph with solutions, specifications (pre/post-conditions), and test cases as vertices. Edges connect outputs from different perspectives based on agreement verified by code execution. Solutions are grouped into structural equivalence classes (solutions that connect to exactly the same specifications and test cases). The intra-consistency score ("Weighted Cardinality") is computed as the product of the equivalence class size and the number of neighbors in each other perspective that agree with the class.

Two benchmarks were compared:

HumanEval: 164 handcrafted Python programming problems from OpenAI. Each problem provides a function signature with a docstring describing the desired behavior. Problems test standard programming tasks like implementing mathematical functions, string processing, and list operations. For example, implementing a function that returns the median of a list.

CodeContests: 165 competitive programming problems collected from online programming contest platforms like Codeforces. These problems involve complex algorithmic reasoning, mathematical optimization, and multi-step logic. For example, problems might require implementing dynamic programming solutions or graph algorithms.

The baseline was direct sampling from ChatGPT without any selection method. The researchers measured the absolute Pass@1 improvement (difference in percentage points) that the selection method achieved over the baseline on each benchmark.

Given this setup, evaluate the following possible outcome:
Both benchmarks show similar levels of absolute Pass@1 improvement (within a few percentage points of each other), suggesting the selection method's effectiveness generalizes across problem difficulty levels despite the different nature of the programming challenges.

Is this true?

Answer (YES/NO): NO